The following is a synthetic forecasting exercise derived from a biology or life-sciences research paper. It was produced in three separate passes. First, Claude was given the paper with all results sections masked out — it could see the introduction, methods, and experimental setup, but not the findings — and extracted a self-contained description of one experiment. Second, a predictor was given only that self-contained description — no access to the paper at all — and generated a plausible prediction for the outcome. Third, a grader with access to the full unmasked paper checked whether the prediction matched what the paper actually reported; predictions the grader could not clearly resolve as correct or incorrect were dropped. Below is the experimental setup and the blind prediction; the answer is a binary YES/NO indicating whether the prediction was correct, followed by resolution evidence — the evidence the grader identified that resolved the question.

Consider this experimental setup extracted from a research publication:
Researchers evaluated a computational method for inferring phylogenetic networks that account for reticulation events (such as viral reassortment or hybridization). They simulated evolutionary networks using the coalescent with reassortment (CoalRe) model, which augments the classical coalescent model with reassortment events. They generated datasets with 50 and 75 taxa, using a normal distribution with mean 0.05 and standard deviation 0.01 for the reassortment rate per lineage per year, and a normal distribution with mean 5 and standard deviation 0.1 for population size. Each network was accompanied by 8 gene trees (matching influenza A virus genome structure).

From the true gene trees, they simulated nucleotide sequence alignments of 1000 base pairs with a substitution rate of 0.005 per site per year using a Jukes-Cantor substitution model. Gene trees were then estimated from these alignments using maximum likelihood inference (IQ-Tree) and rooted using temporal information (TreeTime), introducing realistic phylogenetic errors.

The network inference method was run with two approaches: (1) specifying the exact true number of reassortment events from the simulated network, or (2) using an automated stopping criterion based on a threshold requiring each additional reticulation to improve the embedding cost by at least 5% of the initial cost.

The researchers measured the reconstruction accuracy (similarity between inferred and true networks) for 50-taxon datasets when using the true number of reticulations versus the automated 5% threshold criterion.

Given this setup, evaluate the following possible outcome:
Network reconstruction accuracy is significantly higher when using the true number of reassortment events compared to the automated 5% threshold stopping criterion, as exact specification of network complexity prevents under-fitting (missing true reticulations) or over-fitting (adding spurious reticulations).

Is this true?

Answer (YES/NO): NO